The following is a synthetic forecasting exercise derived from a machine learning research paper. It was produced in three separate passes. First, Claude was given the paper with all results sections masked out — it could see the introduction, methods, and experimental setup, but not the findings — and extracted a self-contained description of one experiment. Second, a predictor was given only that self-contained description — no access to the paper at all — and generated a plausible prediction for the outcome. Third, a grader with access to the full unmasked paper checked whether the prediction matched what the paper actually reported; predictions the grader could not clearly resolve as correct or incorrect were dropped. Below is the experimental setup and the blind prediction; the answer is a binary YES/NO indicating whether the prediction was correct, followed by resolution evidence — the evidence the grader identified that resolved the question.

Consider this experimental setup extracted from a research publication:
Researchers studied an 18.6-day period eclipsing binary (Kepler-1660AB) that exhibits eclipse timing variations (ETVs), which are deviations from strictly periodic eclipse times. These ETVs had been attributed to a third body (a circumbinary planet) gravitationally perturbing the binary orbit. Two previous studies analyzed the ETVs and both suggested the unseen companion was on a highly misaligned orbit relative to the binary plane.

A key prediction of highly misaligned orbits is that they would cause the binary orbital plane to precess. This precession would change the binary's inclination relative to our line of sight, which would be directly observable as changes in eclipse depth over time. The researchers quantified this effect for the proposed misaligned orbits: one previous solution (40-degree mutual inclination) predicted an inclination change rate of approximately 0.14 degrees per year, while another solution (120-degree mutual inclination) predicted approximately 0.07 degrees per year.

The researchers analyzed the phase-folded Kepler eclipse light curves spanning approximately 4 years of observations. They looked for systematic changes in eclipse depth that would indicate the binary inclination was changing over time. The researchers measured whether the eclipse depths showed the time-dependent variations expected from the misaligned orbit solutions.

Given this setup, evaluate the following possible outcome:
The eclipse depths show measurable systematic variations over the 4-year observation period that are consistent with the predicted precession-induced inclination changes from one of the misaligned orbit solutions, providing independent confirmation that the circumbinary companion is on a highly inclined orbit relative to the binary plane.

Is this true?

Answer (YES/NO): NO